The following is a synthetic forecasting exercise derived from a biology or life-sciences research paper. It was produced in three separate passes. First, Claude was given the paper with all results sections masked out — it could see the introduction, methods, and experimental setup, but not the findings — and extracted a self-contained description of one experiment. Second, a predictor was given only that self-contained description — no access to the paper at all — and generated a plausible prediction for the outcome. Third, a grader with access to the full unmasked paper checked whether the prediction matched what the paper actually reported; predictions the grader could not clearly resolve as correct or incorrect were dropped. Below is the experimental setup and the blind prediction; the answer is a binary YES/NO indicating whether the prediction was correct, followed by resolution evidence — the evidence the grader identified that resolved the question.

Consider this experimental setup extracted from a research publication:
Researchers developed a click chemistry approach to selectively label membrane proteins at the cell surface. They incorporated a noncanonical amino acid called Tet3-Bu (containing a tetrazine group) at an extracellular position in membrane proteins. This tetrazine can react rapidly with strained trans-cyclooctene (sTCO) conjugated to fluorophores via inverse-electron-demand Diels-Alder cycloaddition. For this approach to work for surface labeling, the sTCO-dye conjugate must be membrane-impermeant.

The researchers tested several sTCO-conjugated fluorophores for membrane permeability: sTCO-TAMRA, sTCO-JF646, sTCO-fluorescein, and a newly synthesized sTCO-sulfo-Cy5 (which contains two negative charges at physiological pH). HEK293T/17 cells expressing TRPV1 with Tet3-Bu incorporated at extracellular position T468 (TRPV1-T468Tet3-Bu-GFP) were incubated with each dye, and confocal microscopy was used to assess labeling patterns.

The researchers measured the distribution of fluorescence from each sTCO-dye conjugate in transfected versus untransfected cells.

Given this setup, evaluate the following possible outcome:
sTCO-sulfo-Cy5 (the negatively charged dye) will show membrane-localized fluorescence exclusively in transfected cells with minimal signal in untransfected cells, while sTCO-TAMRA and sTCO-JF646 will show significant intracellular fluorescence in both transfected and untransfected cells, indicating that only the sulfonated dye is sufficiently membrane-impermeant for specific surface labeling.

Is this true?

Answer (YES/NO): YES